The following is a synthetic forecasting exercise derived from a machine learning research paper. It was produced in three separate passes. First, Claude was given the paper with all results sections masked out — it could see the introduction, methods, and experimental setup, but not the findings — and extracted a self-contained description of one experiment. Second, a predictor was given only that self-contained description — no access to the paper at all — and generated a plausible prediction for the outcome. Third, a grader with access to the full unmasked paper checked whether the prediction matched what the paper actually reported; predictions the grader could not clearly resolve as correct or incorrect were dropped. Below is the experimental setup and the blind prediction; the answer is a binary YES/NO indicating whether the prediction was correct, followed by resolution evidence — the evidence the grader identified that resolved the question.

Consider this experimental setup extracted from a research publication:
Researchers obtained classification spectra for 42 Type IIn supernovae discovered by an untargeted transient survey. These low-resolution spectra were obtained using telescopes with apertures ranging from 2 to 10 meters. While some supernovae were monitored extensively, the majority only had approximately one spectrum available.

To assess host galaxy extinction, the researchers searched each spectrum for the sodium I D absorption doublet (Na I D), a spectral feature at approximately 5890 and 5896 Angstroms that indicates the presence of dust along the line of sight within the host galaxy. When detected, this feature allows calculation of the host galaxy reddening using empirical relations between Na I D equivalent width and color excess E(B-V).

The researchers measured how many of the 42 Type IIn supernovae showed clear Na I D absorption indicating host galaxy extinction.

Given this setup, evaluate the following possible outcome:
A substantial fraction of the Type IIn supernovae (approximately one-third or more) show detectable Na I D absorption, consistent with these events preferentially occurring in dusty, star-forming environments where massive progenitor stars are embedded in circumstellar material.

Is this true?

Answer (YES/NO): NO